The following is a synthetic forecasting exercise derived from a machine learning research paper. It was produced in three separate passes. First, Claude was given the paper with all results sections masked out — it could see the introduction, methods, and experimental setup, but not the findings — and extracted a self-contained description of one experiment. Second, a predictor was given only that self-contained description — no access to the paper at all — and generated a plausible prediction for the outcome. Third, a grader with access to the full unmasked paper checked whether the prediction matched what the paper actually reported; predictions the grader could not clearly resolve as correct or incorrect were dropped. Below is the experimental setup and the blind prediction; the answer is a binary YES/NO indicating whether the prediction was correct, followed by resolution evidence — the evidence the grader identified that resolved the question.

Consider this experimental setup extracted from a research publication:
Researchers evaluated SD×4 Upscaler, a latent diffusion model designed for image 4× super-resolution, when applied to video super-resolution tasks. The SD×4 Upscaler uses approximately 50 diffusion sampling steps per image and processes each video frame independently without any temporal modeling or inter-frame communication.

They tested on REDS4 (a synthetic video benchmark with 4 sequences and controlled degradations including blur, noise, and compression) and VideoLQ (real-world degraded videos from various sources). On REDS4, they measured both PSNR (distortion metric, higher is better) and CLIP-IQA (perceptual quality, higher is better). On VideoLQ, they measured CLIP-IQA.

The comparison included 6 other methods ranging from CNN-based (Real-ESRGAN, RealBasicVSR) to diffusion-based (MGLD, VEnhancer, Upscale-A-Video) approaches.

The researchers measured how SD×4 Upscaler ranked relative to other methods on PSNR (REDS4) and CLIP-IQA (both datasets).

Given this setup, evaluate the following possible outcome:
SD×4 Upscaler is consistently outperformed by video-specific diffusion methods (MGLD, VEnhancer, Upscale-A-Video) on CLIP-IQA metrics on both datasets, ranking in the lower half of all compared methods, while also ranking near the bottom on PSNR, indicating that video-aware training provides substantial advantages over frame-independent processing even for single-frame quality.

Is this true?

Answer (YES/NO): NO